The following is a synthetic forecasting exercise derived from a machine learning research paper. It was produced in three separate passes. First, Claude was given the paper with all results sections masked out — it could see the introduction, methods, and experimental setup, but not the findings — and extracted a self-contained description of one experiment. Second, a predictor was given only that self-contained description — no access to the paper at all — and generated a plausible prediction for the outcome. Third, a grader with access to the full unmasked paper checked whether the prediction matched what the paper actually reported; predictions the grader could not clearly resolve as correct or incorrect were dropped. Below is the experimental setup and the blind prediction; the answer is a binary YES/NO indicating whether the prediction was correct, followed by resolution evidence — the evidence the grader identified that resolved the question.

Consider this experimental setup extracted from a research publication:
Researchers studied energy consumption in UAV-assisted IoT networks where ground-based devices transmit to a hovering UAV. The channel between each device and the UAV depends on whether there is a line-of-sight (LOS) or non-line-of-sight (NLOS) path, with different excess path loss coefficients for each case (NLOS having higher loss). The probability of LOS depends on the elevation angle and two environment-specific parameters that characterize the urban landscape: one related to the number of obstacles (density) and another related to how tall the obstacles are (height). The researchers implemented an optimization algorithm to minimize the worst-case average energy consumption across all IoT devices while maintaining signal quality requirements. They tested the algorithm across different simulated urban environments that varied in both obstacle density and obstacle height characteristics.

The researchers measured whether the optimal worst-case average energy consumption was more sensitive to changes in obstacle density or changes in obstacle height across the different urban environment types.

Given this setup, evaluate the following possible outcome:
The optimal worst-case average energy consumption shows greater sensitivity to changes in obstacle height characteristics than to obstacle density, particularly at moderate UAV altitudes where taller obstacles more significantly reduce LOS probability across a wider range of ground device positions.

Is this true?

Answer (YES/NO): YES